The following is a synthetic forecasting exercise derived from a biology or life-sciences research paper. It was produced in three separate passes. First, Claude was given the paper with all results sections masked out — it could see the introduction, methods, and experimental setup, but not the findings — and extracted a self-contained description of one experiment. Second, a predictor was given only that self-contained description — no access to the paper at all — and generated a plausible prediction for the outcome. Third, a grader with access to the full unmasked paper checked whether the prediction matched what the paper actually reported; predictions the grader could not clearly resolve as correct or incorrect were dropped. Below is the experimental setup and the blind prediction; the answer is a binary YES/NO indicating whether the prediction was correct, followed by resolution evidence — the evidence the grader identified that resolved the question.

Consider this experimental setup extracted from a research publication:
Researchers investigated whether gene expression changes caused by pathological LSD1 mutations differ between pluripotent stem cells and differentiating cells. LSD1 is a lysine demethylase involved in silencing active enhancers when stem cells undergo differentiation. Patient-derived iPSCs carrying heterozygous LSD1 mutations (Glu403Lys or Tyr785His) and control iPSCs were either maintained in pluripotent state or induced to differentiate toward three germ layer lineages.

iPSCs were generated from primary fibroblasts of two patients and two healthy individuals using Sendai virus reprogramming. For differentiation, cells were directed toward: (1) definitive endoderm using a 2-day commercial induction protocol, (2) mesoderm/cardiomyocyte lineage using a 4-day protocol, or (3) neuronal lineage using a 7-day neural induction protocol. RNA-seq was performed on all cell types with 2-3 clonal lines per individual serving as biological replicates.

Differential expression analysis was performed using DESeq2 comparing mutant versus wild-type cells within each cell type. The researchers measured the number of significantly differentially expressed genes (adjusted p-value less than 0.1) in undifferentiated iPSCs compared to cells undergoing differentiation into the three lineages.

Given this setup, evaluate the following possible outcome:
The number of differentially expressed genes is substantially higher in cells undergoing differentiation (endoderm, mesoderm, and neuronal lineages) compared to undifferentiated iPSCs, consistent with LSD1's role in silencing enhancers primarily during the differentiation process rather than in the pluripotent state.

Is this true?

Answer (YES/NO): YES